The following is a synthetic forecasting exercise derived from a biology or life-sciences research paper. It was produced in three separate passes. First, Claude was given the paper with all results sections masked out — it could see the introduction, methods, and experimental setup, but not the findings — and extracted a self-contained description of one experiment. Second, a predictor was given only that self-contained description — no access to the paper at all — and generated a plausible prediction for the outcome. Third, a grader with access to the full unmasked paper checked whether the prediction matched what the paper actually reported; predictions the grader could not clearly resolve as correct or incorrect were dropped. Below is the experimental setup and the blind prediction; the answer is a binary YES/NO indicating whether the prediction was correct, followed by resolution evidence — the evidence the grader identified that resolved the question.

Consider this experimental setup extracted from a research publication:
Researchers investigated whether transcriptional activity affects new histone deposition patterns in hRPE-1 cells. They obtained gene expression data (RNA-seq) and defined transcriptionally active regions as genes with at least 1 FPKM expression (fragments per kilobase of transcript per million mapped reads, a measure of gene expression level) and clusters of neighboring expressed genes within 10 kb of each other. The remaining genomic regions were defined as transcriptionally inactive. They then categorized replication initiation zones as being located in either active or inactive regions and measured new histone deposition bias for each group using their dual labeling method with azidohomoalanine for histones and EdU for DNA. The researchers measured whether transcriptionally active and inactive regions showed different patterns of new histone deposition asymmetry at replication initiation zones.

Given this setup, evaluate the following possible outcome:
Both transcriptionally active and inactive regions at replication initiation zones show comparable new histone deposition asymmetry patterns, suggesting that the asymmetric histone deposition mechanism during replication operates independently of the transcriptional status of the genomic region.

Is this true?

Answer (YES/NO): YES